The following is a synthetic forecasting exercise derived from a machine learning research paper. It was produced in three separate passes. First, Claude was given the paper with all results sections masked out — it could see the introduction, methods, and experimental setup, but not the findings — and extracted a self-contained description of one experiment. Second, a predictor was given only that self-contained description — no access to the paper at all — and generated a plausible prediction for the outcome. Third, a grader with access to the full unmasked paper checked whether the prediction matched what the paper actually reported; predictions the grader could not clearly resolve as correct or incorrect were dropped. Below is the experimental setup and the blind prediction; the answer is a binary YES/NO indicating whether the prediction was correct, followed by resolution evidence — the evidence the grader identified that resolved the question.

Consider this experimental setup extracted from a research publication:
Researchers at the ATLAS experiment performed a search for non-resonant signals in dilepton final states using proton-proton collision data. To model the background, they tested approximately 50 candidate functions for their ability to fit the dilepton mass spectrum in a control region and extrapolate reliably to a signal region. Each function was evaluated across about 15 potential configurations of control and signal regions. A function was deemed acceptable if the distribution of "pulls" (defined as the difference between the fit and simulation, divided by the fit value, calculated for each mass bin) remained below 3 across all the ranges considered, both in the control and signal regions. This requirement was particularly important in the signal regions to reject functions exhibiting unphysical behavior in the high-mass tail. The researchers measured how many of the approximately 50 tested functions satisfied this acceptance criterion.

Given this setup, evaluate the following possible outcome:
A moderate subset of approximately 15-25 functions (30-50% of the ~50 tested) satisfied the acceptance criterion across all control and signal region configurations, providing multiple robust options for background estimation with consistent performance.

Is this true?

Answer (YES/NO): NO